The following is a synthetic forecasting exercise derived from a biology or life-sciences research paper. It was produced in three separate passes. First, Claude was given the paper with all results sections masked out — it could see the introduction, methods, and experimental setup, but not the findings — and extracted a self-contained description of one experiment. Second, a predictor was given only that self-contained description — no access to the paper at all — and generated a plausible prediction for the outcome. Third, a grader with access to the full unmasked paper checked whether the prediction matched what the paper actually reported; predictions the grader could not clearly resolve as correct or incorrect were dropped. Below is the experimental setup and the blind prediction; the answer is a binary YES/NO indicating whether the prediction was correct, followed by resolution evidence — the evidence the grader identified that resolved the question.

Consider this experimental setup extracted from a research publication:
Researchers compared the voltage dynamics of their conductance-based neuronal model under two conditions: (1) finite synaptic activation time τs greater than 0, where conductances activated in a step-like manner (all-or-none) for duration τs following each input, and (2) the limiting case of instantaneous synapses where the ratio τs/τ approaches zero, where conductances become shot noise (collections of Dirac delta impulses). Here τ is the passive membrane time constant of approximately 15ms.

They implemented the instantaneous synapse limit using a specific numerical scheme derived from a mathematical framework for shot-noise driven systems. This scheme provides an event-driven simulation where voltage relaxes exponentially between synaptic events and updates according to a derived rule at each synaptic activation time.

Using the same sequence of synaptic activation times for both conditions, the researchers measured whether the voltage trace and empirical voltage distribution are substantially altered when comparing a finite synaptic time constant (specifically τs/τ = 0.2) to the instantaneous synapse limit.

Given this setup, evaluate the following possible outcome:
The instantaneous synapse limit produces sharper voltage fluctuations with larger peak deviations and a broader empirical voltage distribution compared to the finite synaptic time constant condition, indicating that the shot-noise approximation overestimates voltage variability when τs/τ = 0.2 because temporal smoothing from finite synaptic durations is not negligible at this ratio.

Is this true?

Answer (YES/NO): NO